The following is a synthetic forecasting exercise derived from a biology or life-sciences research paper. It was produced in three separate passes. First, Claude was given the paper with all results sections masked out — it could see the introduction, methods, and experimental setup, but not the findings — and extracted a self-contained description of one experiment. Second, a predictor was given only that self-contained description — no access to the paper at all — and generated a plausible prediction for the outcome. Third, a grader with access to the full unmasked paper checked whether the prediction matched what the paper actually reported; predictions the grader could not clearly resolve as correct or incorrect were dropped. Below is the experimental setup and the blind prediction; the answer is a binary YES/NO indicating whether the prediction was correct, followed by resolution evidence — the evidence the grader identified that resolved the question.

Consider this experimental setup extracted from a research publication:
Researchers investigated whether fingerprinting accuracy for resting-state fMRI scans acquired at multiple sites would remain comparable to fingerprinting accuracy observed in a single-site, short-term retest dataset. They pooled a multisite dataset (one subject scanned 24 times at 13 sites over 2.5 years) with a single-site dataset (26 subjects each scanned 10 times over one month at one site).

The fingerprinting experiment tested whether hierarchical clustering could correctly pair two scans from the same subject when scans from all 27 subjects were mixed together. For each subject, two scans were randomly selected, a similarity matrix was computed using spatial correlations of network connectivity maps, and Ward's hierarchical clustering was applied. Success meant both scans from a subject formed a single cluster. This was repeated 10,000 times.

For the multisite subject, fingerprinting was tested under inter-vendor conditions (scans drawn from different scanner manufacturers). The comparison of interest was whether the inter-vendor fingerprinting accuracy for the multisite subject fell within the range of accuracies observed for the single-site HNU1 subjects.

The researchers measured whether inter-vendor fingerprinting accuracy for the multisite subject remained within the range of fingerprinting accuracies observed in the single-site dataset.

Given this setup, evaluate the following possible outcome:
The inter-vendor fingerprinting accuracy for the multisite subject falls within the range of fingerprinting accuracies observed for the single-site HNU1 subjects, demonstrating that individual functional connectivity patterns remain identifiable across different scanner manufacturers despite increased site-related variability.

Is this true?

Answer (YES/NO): NO